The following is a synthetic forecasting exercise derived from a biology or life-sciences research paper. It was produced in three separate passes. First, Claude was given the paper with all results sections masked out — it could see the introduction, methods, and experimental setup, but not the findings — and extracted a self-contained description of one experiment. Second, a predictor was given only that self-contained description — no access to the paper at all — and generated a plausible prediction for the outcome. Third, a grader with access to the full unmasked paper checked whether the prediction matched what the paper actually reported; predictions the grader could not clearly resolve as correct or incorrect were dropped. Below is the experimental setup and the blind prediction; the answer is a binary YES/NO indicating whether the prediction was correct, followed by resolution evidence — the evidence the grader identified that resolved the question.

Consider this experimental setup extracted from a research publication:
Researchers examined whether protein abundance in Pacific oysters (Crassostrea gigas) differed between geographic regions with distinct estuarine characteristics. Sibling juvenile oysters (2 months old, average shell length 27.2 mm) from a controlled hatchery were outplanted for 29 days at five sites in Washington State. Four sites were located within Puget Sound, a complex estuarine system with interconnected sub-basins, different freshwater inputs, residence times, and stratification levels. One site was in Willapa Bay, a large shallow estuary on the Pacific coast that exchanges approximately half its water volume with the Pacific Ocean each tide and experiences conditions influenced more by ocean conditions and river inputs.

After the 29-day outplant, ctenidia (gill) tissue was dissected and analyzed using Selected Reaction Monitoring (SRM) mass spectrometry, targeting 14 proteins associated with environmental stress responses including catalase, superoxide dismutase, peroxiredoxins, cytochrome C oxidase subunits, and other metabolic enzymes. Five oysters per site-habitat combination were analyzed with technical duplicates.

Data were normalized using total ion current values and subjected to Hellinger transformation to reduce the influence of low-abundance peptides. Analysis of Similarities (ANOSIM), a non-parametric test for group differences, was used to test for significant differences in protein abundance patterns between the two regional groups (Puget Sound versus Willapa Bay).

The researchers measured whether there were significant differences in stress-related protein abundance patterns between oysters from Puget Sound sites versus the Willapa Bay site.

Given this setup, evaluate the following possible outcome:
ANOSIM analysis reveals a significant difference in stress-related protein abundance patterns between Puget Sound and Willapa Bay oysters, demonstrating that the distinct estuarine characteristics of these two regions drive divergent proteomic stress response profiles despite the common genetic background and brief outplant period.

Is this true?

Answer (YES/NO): NO